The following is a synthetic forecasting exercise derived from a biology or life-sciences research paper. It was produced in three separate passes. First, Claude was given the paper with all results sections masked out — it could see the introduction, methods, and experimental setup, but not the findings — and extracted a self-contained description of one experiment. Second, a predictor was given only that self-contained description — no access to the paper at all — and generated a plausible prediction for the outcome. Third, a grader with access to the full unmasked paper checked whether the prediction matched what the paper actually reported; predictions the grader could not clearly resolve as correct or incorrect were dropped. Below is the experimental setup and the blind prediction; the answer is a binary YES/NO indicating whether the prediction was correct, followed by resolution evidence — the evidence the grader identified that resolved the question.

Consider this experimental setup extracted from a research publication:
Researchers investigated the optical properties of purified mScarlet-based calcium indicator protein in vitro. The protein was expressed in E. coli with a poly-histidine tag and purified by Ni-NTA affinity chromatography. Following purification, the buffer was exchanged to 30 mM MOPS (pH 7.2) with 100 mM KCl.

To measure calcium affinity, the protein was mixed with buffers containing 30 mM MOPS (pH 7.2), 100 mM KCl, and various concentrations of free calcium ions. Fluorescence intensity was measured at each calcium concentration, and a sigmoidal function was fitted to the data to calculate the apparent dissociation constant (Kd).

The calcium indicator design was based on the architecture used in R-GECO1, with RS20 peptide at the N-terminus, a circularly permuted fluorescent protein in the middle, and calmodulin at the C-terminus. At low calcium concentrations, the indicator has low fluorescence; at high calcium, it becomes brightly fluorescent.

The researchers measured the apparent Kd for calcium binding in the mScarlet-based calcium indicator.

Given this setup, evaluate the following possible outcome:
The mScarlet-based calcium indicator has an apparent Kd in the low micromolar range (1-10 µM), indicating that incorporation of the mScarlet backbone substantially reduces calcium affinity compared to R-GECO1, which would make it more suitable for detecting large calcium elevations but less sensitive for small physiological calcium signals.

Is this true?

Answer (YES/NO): NO